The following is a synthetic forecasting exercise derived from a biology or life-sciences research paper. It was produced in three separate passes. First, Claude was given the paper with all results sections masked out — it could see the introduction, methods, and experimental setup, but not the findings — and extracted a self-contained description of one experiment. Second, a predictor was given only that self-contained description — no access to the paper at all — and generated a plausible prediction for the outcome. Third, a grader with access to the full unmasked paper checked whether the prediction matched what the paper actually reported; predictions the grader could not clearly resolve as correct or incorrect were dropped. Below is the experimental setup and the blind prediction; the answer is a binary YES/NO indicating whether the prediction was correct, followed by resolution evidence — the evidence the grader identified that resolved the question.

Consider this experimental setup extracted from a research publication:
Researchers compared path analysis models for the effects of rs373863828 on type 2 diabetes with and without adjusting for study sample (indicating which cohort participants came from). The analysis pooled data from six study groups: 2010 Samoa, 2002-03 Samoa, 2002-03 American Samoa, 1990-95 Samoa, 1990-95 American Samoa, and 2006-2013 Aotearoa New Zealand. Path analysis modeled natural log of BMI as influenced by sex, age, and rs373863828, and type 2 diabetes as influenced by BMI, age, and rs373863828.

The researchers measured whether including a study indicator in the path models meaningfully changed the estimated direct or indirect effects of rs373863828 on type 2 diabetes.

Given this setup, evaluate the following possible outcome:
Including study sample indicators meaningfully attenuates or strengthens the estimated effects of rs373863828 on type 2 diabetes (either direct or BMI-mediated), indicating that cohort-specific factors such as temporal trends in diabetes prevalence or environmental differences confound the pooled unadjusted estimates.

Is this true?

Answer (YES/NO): NO